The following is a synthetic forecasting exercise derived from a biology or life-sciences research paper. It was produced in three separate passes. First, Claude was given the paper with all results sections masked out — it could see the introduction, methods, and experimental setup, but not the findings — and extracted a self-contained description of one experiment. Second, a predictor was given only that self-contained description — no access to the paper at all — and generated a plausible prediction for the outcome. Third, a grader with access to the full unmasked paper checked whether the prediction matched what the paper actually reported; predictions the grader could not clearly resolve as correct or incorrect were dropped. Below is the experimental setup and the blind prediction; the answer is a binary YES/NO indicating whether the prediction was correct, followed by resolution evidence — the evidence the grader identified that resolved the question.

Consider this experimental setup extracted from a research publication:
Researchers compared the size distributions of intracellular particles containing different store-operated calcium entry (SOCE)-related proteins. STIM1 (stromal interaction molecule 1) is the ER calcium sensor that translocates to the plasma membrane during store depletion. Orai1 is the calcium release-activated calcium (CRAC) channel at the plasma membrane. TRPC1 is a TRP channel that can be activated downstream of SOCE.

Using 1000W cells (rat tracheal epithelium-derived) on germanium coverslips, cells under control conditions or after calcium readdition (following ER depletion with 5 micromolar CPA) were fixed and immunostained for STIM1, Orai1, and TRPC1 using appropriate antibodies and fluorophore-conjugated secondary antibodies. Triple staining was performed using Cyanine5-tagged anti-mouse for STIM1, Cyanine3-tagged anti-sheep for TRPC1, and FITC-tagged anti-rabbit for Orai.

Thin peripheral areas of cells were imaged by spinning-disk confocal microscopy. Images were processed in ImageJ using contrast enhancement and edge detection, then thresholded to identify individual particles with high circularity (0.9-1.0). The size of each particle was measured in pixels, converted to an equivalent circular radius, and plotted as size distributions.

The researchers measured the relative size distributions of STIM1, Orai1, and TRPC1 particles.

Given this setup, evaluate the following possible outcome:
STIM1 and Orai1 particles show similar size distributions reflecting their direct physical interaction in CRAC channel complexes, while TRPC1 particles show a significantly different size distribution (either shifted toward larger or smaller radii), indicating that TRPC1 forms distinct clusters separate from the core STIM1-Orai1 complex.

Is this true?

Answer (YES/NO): NO